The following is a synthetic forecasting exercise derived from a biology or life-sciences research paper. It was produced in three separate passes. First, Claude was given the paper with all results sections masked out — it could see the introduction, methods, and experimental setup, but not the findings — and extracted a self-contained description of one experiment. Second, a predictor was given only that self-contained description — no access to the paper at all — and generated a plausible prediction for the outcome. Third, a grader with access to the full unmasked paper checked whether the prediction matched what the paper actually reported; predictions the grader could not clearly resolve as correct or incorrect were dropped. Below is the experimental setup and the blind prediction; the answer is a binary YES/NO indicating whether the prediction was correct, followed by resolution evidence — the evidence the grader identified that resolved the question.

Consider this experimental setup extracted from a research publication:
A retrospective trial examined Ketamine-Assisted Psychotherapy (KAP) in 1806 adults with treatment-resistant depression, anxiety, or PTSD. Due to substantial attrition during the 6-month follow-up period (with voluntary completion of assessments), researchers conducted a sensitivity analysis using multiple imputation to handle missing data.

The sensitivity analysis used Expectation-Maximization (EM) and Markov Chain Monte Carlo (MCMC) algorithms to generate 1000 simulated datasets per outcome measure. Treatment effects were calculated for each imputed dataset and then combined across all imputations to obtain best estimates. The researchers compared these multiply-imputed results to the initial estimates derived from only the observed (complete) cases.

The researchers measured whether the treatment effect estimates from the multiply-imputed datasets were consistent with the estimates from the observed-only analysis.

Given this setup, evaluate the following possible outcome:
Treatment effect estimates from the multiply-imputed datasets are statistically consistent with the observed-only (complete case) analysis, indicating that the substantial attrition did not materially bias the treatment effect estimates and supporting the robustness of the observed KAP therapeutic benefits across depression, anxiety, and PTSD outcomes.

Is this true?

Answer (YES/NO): YES